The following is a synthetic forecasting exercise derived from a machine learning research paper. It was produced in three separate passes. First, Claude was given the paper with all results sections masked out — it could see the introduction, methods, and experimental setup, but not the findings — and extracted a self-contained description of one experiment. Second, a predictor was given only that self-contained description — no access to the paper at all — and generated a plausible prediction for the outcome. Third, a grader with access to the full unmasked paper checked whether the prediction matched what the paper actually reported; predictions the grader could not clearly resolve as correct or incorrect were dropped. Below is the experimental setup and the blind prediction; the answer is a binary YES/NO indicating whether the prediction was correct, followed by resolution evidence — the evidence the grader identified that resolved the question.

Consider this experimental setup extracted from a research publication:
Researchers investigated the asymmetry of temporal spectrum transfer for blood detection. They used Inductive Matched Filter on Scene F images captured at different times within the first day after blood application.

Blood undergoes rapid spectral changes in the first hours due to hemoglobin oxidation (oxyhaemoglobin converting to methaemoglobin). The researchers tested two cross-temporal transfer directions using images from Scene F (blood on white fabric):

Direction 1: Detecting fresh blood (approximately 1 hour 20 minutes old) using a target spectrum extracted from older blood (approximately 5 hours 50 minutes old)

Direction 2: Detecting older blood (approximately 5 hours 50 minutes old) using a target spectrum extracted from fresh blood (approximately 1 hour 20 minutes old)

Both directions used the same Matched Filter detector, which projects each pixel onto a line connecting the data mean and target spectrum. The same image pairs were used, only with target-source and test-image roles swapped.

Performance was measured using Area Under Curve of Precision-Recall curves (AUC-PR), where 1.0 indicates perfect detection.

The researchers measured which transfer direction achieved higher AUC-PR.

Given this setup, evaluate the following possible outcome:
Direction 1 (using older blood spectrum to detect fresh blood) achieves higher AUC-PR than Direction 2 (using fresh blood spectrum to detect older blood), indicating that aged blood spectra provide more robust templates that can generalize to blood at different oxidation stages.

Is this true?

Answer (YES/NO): YES